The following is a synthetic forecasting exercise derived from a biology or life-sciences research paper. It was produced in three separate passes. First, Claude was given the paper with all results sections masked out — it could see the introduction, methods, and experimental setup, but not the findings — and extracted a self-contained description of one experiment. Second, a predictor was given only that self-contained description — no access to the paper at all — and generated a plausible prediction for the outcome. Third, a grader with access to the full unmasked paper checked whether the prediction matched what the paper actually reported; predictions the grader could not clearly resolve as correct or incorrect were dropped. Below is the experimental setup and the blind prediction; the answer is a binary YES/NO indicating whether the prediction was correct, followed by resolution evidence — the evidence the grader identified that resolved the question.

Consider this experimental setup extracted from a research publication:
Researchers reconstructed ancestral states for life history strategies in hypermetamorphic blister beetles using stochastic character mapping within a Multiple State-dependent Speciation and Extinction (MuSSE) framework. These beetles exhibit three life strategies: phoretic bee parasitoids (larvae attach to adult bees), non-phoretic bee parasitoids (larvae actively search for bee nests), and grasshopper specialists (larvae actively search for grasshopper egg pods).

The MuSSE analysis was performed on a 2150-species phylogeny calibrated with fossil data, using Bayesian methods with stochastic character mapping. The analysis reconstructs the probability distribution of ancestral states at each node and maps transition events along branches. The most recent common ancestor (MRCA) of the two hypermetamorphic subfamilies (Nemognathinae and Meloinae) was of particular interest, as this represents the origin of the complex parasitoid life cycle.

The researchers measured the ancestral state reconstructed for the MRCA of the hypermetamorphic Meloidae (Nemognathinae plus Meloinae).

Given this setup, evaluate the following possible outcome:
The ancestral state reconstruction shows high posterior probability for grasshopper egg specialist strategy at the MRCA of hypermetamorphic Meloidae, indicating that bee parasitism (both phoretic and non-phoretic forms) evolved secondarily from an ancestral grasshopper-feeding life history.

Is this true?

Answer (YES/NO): NO